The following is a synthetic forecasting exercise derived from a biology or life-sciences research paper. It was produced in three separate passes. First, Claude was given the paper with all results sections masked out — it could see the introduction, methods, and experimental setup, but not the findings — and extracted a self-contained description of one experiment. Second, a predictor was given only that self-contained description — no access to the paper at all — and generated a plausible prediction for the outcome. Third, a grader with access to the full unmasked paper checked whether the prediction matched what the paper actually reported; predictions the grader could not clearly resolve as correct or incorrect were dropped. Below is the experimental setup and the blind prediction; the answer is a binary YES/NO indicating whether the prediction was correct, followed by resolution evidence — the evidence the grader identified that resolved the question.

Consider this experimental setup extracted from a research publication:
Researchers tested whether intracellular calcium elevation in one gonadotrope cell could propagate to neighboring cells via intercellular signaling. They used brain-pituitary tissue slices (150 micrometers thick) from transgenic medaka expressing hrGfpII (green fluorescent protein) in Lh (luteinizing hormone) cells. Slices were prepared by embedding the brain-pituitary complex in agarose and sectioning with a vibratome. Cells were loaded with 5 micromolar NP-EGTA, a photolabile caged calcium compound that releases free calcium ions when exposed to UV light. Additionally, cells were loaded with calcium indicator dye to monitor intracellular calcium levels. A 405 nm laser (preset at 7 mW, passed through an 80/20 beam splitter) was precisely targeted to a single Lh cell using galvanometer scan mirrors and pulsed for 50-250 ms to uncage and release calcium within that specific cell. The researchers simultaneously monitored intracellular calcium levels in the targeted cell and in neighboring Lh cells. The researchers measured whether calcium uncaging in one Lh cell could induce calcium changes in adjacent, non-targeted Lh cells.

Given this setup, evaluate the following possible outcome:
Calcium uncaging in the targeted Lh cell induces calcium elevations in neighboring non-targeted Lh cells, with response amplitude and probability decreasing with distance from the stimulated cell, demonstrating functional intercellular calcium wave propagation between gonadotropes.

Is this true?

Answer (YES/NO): YES